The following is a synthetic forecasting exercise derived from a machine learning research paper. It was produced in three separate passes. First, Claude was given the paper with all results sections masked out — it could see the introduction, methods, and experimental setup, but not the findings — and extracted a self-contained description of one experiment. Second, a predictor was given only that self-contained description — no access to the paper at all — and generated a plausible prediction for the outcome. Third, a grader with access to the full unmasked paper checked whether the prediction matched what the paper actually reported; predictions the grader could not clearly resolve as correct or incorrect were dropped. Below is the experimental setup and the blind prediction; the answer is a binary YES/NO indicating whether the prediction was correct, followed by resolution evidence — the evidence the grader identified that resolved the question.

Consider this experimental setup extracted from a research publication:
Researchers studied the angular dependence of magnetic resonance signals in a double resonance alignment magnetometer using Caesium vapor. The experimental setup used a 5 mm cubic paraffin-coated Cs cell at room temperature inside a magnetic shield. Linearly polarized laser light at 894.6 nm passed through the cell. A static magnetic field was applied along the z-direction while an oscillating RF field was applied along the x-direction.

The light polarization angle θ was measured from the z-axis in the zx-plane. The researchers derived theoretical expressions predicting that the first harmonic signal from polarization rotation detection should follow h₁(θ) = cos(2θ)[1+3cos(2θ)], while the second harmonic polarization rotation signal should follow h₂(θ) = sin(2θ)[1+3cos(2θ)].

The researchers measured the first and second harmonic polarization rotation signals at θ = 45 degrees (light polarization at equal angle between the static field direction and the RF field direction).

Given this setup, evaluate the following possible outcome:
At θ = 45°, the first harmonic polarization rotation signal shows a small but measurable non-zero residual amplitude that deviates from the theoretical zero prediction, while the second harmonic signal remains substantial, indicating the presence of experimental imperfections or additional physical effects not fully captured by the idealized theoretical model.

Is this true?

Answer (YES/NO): YES